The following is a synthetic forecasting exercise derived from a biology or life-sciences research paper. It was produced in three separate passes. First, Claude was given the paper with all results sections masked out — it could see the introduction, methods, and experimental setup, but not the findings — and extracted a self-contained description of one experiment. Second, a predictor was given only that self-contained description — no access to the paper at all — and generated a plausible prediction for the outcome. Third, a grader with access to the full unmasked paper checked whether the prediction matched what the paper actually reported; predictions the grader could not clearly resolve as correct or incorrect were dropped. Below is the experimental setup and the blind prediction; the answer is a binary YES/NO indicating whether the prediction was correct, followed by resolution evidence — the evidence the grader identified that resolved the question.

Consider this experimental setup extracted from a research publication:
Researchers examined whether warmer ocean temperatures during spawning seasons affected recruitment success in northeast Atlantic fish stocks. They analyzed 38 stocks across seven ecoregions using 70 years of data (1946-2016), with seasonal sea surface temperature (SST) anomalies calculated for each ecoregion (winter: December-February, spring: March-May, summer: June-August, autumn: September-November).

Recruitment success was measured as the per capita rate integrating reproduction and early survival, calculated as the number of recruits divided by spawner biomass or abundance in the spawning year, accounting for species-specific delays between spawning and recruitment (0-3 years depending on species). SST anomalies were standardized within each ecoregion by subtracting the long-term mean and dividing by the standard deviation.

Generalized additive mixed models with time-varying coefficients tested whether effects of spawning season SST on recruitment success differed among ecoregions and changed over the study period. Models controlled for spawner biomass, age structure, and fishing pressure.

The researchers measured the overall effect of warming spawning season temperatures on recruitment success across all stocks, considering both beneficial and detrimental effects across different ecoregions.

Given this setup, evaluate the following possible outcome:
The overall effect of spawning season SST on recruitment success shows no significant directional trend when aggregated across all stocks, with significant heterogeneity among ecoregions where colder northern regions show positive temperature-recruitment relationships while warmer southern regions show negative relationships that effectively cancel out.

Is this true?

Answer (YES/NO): NO